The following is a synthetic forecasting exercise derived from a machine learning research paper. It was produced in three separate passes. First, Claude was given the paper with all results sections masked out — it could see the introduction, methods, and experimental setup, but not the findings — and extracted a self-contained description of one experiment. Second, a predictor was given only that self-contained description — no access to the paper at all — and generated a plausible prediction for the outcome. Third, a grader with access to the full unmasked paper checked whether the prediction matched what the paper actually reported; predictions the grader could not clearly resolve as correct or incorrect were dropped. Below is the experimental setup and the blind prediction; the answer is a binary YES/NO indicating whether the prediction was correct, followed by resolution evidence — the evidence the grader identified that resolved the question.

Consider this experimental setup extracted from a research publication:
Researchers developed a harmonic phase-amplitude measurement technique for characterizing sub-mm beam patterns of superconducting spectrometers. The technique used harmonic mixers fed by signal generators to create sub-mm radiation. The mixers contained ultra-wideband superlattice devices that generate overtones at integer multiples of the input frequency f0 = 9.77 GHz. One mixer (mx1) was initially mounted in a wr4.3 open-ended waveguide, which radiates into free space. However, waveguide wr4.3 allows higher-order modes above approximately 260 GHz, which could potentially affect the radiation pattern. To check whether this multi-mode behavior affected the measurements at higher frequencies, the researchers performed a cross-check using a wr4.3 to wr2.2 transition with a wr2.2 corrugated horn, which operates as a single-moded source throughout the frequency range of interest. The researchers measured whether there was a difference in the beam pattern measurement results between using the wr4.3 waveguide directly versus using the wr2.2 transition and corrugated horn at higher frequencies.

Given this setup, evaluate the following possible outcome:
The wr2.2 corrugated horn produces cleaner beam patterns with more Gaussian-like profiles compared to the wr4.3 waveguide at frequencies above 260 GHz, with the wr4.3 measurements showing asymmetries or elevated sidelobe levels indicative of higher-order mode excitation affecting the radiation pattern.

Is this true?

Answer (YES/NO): NO